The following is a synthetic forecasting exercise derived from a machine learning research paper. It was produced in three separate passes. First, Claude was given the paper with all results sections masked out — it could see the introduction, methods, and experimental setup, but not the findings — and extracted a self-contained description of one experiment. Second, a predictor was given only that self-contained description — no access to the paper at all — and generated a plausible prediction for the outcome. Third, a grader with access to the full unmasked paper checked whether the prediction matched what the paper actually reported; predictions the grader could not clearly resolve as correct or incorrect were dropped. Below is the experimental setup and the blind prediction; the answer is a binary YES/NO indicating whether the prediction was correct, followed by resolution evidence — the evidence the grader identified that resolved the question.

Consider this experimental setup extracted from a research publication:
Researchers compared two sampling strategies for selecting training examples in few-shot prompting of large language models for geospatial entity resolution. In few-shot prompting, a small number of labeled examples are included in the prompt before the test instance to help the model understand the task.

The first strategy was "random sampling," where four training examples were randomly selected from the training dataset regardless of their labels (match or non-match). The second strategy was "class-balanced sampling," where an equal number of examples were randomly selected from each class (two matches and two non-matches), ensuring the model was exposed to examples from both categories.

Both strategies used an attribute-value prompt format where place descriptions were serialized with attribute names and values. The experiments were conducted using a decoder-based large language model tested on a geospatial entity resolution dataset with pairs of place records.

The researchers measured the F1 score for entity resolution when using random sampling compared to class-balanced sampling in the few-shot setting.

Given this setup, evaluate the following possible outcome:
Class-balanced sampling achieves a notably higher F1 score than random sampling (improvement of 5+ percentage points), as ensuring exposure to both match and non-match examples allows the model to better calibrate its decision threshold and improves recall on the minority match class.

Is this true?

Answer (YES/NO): NO